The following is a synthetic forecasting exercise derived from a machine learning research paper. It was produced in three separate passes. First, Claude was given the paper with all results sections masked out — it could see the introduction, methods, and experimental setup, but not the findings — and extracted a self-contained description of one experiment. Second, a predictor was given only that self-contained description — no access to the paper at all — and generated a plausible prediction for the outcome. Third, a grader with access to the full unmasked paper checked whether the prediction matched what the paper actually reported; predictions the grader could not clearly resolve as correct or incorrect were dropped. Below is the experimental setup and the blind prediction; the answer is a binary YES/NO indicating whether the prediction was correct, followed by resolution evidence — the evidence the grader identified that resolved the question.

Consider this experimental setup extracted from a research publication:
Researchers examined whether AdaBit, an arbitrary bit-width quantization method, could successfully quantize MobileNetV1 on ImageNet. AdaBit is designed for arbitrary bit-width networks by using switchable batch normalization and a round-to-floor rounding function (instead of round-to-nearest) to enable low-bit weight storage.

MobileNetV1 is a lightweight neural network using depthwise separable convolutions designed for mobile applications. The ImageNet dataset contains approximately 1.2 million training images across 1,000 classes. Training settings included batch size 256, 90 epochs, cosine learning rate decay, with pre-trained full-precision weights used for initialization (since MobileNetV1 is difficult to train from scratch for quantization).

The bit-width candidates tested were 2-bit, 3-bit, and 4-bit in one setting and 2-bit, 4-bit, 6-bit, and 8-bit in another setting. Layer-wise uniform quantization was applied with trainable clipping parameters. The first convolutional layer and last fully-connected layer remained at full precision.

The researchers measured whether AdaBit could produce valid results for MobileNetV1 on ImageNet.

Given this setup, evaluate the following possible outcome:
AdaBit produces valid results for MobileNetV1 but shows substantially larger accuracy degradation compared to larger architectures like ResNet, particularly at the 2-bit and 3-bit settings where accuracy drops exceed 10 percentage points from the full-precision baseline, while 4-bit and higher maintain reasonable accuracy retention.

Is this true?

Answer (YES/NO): NO